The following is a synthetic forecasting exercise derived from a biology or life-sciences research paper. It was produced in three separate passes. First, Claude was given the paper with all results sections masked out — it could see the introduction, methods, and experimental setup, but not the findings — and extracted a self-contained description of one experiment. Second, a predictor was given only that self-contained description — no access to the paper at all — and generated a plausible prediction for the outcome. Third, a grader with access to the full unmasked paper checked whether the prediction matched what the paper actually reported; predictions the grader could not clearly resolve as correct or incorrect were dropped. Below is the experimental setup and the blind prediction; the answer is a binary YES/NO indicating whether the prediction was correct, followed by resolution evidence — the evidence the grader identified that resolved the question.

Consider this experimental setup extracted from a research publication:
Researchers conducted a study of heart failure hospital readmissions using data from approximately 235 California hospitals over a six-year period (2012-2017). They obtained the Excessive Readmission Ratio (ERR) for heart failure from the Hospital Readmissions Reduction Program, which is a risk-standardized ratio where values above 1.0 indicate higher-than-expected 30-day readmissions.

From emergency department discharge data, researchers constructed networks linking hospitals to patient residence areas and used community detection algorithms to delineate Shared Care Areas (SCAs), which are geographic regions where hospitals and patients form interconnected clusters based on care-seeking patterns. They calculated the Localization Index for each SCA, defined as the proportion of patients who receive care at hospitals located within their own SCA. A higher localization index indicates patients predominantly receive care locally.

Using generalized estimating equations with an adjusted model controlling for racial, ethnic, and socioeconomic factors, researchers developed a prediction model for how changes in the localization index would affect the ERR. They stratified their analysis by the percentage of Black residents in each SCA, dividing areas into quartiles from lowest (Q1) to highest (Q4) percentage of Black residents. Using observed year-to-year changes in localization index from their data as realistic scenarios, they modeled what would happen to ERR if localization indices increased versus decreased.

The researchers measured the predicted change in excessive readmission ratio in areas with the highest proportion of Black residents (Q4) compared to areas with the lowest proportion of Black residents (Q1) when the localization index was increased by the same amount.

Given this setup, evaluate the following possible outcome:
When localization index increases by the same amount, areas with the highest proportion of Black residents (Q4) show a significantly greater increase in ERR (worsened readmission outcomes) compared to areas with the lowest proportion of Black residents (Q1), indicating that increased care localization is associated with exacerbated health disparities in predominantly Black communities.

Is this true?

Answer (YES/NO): NO